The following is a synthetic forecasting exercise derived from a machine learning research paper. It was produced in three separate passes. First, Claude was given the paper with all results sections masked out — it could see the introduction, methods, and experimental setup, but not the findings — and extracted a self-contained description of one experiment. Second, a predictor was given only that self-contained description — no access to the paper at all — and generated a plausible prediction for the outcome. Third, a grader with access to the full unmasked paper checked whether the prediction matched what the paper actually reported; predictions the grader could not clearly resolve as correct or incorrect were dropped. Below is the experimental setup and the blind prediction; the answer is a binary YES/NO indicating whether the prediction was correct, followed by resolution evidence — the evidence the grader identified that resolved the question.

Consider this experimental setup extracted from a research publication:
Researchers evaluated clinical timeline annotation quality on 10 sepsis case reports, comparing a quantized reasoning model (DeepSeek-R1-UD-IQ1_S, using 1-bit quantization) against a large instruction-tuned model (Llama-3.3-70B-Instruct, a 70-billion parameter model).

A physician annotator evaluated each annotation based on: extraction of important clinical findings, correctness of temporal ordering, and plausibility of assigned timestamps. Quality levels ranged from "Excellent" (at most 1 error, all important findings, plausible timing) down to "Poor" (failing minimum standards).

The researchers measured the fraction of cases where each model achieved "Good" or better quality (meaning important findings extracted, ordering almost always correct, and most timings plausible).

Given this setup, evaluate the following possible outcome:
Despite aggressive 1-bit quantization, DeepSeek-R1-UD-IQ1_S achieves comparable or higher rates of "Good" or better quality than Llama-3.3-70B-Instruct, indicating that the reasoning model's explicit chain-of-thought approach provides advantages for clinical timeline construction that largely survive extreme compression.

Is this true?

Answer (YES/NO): YES